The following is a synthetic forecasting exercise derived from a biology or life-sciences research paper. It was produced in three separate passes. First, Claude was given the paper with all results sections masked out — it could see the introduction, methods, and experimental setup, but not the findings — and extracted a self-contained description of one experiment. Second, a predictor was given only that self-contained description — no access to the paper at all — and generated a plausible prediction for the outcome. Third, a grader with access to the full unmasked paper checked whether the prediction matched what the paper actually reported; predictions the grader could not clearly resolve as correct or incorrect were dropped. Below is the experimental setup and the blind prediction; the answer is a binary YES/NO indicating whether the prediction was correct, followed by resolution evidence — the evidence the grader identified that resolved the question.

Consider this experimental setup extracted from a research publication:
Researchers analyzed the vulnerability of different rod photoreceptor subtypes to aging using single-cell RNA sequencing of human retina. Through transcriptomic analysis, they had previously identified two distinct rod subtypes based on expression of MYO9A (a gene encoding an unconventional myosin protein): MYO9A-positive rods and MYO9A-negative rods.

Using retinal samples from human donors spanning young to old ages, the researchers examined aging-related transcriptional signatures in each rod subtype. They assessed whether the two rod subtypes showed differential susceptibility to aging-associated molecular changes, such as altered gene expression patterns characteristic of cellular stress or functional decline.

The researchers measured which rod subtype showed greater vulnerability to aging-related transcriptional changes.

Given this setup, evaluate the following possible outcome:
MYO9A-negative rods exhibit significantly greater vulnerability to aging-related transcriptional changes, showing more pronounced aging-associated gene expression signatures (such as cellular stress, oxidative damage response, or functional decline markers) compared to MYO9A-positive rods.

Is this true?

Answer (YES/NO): YES